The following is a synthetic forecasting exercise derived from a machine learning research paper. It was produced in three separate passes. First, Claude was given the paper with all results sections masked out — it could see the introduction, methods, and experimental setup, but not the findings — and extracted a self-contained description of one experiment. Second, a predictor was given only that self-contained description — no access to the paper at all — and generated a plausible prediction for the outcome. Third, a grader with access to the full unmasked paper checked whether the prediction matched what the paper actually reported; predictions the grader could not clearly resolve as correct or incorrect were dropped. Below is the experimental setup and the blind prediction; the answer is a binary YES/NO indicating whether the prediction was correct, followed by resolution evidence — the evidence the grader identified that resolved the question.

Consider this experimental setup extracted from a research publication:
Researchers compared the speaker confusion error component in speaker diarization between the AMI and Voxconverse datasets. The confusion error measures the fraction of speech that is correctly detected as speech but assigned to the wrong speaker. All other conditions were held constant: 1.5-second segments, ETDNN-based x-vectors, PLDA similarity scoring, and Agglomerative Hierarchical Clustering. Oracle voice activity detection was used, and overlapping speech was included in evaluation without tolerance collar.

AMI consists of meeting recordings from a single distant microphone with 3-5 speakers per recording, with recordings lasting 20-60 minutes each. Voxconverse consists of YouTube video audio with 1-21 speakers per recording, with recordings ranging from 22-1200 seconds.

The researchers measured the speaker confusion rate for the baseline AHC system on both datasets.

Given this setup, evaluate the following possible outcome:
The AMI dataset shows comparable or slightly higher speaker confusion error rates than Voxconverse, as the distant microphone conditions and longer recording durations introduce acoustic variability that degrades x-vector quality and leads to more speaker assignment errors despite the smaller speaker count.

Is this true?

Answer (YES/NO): YES